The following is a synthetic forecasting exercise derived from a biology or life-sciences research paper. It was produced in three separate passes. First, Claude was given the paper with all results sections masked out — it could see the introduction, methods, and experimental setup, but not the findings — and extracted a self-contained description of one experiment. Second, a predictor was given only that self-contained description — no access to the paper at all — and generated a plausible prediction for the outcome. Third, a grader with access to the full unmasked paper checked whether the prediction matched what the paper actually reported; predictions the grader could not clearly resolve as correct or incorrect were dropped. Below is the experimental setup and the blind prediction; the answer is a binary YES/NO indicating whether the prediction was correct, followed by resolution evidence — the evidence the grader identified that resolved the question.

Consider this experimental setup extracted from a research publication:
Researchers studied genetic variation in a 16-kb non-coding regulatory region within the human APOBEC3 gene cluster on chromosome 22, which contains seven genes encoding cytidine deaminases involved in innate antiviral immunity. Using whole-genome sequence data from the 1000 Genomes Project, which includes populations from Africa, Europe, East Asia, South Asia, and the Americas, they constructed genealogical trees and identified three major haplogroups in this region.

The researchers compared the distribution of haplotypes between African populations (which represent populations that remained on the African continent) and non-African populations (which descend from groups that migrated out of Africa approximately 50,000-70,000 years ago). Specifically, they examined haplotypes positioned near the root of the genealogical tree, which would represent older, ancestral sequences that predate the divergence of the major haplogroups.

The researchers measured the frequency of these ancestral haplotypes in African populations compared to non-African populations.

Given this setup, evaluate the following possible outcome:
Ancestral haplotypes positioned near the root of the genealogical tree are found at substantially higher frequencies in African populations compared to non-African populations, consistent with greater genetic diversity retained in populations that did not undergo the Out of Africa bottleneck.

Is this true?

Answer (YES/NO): YES